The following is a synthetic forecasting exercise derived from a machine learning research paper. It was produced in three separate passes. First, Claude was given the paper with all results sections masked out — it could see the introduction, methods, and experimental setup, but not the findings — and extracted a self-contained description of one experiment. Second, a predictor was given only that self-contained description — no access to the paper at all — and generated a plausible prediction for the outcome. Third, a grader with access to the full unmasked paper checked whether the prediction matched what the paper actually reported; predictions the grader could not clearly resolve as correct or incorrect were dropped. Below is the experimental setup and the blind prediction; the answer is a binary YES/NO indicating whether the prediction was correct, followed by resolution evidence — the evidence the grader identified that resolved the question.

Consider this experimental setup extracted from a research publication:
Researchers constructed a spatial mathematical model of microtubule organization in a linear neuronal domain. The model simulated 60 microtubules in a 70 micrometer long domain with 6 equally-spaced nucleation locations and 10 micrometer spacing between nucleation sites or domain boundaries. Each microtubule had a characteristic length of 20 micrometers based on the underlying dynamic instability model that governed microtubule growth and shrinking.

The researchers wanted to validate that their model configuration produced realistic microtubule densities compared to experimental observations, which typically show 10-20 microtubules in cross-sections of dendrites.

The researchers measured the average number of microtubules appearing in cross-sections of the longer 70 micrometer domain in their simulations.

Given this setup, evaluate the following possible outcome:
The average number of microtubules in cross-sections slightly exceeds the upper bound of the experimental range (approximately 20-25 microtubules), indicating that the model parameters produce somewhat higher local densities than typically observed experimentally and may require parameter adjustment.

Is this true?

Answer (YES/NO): NO